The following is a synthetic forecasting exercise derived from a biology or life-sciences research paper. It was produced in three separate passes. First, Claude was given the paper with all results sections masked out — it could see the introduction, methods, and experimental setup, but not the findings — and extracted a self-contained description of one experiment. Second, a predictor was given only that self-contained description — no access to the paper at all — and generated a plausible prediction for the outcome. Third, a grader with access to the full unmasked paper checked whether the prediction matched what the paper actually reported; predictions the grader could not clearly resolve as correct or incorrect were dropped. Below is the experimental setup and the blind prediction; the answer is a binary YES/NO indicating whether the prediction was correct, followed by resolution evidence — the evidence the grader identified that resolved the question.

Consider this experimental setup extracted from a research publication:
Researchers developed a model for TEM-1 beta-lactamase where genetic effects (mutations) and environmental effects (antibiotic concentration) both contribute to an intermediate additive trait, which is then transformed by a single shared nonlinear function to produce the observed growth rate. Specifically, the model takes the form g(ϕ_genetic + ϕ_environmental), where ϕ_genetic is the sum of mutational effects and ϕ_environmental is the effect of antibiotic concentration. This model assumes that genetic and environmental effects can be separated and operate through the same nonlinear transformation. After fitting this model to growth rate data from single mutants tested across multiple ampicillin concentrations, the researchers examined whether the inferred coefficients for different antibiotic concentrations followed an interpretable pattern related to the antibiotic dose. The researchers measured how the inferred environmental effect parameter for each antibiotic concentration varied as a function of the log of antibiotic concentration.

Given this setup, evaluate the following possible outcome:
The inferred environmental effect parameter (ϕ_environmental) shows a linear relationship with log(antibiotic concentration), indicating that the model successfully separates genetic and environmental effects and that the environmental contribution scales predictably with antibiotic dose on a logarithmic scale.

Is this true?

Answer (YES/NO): NO